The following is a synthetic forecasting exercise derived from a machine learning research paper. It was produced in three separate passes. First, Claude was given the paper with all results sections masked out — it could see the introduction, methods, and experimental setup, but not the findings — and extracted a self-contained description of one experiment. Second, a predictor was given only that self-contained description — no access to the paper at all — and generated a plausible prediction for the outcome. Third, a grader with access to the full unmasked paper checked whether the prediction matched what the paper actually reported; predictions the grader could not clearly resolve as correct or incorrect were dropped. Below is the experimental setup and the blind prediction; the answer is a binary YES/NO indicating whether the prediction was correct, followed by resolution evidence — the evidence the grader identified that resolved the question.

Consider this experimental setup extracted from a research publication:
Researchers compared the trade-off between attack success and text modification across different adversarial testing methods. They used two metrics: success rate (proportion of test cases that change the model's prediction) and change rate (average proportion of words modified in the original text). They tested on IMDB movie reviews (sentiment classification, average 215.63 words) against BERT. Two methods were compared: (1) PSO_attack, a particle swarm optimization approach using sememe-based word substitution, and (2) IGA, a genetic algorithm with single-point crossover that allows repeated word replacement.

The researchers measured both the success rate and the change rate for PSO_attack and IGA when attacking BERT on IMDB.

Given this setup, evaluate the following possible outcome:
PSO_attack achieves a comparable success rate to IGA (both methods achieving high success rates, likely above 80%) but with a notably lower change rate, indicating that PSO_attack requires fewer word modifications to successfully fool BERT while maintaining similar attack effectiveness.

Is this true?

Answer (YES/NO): NO